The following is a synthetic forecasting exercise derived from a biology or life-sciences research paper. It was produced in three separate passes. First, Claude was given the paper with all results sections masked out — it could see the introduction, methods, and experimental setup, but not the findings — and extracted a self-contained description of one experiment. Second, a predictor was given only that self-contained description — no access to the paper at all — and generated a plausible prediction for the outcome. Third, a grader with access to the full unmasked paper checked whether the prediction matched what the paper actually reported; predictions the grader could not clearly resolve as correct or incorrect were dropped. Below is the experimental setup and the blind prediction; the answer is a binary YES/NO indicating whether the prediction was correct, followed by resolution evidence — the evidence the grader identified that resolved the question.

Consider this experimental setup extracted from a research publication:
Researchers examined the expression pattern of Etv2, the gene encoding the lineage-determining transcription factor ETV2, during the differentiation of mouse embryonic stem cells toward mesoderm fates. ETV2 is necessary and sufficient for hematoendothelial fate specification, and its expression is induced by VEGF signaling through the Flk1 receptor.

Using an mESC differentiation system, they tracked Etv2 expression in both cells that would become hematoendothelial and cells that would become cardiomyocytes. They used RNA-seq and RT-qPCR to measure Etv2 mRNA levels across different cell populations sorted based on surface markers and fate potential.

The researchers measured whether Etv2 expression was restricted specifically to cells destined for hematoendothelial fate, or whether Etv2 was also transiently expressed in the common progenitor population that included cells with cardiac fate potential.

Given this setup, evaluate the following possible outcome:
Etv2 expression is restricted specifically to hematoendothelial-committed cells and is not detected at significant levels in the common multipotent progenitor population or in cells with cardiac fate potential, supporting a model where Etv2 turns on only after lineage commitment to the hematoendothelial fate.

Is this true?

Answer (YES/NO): NO